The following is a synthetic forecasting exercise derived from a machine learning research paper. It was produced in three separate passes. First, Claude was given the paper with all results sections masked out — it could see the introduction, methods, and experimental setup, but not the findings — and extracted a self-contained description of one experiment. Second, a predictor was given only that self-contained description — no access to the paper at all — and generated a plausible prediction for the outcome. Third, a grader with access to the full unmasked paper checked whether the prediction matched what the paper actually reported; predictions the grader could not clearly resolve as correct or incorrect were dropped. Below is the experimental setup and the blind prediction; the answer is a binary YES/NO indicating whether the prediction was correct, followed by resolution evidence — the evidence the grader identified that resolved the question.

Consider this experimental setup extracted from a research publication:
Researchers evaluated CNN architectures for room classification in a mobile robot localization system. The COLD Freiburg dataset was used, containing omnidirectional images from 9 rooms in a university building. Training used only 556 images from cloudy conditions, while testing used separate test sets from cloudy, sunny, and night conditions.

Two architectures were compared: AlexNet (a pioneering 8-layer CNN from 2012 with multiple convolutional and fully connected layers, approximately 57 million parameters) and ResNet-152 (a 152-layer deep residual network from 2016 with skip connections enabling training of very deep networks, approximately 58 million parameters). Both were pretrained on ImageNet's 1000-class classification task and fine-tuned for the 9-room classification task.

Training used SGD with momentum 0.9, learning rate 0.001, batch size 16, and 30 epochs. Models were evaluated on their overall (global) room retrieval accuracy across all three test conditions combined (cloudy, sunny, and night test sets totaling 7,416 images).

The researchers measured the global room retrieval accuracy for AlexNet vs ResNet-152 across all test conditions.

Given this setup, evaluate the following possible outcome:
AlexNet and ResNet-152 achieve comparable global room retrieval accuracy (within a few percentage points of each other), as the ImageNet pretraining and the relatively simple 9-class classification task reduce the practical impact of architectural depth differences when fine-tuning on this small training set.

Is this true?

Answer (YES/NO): YES